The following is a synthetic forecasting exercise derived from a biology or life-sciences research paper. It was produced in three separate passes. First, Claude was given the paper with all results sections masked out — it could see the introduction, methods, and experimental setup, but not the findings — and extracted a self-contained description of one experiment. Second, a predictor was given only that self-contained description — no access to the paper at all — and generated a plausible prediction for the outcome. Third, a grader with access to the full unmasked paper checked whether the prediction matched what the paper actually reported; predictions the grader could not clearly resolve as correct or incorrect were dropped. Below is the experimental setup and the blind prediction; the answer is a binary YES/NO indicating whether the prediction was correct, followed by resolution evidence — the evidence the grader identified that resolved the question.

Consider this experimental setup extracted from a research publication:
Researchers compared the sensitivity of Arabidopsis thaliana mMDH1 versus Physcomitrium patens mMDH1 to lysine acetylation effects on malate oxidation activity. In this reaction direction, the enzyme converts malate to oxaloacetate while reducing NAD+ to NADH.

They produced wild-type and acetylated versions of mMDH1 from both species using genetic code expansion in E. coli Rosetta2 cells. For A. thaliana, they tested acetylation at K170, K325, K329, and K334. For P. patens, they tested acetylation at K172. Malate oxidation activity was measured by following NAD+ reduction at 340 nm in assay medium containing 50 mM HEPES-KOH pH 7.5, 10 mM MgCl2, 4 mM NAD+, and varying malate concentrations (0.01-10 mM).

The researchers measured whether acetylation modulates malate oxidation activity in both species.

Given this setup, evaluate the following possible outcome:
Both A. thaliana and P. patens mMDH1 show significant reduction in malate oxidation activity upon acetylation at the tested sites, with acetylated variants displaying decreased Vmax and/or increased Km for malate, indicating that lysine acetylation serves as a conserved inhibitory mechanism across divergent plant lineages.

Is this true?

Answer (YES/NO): NO